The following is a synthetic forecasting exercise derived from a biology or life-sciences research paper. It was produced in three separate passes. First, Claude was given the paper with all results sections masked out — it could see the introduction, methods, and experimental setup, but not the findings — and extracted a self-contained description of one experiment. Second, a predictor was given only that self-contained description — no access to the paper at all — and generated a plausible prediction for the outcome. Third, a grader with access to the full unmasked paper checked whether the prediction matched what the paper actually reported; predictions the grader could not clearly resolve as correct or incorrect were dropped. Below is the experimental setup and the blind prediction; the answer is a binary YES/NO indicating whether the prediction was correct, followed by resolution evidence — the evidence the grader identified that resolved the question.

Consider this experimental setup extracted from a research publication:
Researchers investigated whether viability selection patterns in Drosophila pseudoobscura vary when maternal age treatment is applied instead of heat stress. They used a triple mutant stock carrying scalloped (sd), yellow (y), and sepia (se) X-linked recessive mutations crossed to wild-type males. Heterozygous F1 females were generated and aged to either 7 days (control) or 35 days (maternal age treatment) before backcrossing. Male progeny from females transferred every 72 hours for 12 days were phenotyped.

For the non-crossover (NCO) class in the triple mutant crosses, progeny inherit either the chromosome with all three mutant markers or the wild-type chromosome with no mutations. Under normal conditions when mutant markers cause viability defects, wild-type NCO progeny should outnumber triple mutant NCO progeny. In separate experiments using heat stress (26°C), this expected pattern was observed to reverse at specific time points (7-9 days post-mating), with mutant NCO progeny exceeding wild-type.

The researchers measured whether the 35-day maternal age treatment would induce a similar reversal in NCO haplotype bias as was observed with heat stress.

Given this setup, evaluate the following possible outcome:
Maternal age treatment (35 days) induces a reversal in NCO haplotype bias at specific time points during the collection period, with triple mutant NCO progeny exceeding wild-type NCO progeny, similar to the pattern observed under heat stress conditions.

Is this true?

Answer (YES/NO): NO